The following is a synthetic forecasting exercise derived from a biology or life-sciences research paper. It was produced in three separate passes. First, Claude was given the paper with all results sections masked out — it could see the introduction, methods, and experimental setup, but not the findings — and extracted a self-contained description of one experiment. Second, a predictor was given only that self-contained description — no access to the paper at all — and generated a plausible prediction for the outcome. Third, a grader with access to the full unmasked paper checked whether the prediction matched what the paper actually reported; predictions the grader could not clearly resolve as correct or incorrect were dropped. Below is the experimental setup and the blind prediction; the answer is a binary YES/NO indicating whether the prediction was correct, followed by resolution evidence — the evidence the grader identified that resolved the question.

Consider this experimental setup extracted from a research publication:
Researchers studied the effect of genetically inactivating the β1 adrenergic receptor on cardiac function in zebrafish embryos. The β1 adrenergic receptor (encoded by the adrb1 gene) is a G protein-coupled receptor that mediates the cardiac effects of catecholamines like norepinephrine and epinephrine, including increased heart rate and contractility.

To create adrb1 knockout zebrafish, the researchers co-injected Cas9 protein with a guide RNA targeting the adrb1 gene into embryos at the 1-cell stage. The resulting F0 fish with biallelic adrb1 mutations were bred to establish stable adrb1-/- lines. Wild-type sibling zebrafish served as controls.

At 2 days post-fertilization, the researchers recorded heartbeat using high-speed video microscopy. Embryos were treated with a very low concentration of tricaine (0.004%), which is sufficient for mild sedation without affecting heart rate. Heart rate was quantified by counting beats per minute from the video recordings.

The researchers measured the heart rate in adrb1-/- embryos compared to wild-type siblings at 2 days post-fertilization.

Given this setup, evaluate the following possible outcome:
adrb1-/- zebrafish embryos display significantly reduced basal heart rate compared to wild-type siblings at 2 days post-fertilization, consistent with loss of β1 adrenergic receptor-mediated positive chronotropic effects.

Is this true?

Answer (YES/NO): YES